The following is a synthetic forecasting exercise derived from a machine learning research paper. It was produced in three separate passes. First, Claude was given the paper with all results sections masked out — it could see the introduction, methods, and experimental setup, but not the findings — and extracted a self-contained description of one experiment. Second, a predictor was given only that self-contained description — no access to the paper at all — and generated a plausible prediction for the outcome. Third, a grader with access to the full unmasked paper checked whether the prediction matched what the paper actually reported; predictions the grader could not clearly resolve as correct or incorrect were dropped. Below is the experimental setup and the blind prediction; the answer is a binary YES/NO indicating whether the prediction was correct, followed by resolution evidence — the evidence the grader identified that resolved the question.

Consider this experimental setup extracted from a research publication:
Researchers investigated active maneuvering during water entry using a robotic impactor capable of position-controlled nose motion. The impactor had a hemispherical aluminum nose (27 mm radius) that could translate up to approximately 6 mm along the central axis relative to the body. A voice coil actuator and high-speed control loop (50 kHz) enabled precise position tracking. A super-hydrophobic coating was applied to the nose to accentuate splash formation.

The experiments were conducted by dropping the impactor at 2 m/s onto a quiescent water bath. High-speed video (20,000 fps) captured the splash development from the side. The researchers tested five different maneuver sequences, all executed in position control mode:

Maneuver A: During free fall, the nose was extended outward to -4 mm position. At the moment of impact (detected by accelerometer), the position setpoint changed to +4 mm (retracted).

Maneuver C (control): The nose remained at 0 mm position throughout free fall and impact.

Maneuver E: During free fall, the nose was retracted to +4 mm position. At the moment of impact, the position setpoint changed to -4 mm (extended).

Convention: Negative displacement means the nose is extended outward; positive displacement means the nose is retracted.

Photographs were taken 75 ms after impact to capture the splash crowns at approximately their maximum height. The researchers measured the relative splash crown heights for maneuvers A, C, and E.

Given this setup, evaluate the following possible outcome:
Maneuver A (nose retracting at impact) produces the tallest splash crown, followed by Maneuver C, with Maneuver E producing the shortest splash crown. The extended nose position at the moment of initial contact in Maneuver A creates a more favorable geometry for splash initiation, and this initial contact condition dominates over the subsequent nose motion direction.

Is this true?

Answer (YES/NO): NO